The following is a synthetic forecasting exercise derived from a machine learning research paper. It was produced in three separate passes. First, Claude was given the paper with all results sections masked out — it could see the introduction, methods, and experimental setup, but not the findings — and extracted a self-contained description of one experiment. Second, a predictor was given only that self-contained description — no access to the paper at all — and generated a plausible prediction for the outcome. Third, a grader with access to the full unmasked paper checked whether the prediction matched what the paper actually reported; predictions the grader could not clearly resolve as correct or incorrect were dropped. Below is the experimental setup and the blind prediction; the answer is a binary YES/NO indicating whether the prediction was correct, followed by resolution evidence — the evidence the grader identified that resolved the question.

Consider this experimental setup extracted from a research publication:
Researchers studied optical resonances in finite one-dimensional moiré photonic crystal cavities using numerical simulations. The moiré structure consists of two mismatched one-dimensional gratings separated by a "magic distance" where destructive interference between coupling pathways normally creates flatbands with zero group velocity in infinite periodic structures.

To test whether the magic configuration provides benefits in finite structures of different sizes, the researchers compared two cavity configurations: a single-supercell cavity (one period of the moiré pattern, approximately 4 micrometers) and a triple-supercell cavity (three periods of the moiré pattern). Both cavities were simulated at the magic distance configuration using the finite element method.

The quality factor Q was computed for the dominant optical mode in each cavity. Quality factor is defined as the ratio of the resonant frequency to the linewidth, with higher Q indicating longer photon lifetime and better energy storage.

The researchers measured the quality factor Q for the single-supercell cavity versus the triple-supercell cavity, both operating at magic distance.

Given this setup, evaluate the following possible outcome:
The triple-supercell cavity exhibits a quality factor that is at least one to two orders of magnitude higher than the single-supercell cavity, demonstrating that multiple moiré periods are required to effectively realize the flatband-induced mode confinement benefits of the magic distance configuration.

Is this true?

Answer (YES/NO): YES